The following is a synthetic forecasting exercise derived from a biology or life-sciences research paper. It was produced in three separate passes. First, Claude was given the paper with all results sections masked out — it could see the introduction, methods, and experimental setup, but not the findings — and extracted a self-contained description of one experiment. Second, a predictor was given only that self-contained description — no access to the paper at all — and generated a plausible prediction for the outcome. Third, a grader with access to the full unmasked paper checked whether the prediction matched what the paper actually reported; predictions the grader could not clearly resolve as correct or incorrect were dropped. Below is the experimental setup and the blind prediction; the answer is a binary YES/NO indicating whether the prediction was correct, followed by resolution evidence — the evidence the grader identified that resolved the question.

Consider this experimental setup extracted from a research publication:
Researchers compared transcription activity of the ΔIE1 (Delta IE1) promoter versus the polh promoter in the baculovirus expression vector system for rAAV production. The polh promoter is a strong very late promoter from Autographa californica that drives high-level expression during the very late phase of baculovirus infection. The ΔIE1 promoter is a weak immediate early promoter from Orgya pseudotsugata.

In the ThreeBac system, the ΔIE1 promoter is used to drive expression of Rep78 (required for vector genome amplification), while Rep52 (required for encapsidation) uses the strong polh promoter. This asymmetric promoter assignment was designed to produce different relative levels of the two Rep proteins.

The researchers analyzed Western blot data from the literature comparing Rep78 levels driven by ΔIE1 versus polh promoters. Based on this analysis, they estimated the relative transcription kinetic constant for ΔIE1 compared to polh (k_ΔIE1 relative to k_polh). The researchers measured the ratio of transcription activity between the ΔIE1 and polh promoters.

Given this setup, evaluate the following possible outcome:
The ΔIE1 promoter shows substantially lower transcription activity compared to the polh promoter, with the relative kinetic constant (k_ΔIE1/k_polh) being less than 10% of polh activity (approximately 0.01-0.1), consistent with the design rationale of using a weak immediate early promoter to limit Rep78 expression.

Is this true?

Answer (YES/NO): YES